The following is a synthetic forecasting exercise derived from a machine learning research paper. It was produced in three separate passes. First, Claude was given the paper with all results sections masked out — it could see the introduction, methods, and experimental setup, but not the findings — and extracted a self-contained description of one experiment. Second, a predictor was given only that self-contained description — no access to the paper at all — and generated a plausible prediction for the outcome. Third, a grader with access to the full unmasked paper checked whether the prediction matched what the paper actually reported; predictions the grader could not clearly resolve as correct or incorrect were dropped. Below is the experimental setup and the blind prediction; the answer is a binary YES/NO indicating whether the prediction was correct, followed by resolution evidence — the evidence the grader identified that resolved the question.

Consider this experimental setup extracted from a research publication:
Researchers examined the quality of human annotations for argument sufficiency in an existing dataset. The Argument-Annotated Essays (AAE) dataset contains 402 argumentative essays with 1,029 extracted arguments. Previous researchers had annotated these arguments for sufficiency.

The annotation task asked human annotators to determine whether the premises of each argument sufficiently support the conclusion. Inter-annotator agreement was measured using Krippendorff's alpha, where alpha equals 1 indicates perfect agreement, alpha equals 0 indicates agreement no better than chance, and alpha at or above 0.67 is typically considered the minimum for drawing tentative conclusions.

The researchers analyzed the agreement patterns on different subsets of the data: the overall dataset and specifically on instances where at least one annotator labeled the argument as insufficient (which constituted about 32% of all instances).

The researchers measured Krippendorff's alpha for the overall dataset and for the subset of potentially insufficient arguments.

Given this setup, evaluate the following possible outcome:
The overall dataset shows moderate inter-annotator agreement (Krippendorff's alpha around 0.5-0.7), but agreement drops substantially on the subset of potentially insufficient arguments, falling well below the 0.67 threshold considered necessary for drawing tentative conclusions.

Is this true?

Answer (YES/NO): NO